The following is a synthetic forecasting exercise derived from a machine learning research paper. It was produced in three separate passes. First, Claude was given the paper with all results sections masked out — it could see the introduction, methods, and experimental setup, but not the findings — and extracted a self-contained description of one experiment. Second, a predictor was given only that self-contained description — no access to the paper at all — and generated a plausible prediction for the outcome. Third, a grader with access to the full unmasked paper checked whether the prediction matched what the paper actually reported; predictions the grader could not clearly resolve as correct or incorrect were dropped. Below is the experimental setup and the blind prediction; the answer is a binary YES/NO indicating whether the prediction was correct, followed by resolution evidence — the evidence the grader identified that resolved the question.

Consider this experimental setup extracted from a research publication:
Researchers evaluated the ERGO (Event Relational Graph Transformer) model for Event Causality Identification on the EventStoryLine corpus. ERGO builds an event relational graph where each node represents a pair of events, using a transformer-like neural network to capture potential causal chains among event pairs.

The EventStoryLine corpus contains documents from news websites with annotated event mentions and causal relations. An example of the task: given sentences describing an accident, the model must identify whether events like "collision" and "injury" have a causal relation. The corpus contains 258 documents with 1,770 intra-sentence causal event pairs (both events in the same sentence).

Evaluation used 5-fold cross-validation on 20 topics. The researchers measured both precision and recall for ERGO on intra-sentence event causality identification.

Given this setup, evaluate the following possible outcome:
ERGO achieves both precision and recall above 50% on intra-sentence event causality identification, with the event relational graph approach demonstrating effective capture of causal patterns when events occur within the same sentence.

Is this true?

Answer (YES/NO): YES